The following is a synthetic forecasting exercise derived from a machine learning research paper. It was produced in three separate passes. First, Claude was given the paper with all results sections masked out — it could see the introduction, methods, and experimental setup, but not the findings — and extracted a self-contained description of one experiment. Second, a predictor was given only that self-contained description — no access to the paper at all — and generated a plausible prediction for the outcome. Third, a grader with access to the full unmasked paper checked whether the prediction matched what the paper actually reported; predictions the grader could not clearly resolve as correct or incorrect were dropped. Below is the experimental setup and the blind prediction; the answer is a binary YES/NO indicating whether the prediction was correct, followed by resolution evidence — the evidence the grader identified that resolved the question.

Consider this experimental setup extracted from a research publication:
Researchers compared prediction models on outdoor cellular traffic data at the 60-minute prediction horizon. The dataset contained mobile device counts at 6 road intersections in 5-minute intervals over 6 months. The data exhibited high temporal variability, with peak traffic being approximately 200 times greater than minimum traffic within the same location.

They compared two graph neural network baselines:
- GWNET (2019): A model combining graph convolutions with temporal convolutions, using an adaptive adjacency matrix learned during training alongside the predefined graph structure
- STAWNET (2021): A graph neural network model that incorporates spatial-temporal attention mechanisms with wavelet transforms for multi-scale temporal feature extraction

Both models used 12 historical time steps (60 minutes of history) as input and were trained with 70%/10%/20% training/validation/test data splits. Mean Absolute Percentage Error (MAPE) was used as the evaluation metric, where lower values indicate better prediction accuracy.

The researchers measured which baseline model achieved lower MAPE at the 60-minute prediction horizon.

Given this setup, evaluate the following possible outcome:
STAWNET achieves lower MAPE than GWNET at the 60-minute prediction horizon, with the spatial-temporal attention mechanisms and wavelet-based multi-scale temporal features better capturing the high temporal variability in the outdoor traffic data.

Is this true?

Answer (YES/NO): YES